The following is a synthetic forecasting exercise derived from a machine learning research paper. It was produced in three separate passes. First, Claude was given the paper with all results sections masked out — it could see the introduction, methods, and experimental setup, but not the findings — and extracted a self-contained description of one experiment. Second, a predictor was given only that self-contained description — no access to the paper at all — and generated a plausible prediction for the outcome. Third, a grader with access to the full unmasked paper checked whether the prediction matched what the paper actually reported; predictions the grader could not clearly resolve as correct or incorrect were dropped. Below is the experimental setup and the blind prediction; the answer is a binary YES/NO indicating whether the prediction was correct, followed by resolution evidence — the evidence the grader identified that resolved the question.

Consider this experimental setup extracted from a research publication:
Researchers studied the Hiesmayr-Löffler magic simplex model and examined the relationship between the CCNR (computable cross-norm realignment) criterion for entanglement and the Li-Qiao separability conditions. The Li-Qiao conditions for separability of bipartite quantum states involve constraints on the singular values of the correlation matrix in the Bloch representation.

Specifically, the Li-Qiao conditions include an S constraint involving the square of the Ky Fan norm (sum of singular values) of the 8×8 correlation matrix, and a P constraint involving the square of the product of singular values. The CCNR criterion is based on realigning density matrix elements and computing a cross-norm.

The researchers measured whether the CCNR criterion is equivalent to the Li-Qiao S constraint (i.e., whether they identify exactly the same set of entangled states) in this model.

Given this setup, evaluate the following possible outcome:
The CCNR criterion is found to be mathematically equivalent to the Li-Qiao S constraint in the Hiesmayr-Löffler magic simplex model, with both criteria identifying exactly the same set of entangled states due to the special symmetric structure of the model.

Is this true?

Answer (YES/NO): YES